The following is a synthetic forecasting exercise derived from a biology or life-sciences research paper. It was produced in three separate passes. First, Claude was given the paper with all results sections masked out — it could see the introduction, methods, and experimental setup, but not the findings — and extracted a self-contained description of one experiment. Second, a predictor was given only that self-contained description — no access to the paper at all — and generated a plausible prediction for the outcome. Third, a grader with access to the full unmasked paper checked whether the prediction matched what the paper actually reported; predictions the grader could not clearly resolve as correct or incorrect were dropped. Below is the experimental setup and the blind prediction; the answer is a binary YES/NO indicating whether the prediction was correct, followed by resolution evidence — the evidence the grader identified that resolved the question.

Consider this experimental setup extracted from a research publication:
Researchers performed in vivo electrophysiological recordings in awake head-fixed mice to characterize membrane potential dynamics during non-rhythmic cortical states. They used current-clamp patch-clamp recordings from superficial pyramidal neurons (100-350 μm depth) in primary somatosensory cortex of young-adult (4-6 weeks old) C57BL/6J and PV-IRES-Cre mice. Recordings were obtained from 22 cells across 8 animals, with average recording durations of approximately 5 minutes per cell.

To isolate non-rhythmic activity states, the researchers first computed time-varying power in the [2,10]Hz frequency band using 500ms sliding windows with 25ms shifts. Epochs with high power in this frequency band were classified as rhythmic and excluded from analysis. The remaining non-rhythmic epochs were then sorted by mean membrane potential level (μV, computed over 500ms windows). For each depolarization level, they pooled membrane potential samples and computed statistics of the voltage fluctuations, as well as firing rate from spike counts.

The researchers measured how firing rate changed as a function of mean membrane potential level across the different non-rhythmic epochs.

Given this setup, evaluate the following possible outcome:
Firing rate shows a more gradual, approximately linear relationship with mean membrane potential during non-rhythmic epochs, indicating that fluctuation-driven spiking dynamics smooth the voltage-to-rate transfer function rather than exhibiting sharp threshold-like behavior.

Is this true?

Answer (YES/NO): NO